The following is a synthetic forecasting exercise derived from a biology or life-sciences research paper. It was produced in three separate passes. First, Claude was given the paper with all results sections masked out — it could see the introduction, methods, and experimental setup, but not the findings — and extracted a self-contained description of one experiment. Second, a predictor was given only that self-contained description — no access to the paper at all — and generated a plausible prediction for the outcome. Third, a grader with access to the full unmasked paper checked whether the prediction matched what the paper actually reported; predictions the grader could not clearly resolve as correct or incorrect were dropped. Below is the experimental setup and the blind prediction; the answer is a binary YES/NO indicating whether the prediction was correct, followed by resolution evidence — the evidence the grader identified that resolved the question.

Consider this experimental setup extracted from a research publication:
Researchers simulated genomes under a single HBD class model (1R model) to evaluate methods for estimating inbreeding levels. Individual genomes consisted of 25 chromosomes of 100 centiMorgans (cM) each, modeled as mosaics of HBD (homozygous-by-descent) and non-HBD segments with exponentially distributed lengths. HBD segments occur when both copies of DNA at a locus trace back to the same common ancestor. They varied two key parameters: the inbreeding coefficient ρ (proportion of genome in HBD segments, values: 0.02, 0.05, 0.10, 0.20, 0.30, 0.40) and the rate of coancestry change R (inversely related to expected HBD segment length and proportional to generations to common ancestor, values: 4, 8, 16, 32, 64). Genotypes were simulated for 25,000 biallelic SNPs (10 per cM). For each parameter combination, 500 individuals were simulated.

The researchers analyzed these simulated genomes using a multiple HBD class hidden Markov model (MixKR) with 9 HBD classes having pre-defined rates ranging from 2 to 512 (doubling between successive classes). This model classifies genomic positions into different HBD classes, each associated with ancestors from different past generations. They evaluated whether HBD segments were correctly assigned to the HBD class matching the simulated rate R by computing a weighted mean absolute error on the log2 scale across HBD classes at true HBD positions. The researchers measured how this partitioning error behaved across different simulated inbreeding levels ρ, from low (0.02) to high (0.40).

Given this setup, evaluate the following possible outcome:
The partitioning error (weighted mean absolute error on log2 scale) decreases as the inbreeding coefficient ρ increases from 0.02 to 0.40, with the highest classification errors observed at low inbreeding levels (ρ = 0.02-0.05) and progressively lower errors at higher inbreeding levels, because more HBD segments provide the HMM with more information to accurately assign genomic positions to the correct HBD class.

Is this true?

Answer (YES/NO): NO